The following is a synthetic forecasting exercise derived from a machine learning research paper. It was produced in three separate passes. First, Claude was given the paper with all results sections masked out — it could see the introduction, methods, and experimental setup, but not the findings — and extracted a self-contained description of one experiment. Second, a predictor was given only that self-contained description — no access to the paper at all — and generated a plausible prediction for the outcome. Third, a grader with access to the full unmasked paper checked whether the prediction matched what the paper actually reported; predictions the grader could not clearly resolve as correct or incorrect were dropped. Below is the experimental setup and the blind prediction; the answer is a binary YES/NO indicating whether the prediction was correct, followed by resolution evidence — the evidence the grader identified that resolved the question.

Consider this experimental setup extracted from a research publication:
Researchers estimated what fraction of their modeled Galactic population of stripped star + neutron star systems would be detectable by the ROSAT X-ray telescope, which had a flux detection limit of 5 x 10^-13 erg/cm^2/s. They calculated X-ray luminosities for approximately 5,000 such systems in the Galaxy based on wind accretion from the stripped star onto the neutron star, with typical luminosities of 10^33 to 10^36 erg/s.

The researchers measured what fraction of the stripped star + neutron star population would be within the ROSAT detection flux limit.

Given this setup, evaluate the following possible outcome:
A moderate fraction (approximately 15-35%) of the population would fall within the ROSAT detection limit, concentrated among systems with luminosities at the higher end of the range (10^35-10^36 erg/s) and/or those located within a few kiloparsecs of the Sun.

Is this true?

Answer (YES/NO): NO